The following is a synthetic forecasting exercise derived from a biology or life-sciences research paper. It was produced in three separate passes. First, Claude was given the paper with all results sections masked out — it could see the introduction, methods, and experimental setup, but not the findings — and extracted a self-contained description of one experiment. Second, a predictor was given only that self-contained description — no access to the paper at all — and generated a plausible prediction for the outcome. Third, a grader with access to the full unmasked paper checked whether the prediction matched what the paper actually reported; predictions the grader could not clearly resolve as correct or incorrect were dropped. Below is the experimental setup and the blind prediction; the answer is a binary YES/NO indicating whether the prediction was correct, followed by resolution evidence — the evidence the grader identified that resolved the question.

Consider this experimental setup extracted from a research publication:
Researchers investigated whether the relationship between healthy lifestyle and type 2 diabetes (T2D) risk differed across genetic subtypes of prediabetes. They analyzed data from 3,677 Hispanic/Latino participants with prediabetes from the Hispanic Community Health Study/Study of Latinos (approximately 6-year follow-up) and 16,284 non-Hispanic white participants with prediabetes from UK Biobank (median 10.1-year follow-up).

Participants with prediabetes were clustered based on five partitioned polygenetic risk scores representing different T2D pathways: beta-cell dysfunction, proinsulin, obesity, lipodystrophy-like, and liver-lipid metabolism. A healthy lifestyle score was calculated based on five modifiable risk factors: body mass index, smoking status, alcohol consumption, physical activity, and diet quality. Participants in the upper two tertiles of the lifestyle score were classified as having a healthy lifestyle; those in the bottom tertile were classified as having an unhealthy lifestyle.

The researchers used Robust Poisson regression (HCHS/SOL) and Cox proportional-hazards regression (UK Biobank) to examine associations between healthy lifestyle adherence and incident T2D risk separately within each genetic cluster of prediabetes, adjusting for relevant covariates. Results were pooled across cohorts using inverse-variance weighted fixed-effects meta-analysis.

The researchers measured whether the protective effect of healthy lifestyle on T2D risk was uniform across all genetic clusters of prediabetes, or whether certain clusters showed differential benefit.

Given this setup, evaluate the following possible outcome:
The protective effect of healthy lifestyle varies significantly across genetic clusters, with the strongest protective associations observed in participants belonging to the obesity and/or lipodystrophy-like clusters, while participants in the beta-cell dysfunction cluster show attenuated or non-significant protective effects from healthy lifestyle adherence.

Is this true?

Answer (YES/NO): NO